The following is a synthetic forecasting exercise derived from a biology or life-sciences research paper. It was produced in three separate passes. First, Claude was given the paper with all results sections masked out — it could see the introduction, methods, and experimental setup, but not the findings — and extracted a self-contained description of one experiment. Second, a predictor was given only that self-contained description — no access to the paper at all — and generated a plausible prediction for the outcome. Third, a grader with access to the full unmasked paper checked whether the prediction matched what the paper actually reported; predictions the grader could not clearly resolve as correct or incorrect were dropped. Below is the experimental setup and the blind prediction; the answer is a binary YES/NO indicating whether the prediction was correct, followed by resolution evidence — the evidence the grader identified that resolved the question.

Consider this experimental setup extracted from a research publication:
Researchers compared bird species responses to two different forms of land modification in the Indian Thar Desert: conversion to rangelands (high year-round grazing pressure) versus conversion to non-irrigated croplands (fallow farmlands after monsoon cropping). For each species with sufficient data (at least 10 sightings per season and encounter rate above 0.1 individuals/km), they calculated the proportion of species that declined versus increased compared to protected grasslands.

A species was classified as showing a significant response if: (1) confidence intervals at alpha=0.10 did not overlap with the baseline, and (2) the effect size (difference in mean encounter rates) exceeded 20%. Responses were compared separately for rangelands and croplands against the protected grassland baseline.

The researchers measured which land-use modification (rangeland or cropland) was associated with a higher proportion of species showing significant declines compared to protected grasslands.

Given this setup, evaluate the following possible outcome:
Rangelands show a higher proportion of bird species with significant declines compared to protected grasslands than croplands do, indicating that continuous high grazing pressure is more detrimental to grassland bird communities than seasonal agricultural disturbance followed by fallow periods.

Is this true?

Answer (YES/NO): NO